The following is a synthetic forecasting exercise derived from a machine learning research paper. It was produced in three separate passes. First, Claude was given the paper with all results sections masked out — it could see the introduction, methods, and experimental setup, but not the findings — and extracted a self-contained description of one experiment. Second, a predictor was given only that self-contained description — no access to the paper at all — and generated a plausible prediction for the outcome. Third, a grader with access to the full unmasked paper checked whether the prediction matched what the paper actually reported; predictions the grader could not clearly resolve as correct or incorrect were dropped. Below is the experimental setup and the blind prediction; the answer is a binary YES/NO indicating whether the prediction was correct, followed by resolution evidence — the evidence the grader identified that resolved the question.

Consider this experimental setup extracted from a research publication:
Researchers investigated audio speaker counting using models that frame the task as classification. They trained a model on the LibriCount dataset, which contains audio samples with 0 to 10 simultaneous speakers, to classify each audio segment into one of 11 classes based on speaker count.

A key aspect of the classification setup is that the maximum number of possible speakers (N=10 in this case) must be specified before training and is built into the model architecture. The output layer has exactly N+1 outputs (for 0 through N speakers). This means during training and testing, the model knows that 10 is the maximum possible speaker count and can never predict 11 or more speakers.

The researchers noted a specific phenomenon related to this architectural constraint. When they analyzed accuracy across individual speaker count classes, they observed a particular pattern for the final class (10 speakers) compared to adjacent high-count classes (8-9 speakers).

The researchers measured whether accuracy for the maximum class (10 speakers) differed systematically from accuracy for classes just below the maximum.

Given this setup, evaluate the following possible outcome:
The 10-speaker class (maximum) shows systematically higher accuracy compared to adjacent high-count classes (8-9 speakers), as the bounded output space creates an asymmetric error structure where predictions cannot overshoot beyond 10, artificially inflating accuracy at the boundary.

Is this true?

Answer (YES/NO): YES